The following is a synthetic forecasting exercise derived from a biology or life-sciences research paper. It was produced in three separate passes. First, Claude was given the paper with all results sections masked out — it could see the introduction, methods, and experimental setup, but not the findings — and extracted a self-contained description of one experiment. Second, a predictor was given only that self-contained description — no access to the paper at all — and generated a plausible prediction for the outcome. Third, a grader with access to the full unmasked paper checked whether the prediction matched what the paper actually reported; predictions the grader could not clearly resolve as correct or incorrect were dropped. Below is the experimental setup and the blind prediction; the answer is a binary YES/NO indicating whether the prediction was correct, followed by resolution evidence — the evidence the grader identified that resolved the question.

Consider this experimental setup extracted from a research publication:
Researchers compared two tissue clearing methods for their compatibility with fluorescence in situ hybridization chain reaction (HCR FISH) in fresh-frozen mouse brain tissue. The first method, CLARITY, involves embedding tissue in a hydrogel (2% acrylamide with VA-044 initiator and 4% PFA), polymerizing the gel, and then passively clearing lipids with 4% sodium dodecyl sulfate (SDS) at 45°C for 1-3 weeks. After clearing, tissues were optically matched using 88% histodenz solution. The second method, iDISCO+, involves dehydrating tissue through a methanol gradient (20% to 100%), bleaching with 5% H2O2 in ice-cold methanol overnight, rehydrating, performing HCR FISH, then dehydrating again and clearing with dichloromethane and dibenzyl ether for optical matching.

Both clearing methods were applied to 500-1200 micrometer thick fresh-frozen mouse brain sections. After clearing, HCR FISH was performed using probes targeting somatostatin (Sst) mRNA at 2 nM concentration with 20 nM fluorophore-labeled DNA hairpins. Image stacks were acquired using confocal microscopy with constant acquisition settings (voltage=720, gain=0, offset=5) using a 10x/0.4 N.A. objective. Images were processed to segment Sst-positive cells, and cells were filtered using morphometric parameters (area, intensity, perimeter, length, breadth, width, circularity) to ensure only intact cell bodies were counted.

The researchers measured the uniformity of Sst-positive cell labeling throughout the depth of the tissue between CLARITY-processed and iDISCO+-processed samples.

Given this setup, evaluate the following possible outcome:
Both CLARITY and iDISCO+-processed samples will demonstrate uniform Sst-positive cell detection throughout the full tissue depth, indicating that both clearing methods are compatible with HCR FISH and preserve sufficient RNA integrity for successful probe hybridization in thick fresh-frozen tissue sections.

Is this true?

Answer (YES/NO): NO